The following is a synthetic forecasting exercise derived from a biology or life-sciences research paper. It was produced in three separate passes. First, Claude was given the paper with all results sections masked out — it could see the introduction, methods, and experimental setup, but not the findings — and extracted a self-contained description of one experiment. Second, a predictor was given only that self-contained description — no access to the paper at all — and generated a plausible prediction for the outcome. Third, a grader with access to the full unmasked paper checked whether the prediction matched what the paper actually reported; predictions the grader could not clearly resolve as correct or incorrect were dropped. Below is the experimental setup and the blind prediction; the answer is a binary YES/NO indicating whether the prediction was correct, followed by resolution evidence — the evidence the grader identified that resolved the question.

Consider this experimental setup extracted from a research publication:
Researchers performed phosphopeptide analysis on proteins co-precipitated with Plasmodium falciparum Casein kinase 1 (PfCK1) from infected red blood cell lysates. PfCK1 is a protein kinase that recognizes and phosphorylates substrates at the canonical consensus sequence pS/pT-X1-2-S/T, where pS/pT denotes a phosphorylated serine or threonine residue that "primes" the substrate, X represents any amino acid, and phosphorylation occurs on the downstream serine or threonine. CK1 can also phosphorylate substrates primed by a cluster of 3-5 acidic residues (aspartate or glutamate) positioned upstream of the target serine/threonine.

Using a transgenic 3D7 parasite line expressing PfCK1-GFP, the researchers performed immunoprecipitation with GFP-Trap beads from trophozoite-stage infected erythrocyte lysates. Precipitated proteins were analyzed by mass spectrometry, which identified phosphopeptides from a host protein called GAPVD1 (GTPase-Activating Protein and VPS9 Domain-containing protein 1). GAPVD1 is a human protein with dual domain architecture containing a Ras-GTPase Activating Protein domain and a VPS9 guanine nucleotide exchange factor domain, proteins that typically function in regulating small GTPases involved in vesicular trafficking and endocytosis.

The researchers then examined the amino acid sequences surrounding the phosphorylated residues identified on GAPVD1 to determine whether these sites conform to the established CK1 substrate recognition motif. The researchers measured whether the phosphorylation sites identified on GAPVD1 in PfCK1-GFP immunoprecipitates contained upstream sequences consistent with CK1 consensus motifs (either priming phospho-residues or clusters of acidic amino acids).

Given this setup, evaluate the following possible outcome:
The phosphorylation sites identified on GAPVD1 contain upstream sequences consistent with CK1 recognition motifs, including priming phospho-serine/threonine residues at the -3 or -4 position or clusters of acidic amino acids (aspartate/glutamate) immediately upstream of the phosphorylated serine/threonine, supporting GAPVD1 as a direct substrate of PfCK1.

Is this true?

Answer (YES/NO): YES